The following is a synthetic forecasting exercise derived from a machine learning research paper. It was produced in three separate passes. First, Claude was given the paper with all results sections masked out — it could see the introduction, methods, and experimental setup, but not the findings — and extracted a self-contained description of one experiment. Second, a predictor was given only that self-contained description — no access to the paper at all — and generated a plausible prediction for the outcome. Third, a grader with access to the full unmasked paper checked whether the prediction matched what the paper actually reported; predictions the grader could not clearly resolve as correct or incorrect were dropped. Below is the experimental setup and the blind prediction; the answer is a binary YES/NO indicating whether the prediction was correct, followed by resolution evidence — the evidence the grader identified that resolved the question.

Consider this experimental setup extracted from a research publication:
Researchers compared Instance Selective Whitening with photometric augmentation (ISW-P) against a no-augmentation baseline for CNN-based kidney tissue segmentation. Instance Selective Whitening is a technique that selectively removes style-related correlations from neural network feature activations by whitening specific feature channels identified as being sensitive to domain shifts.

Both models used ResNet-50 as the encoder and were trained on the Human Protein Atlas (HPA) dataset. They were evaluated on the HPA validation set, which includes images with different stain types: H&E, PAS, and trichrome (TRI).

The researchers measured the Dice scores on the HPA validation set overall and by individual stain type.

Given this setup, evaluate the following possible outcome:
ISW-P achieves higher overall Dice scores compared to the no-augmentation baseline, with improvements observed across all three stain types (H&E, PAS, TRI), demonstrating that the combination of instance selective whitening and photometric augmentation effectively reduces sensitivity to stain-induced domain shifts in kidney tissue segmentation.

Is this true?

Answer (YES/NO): NO